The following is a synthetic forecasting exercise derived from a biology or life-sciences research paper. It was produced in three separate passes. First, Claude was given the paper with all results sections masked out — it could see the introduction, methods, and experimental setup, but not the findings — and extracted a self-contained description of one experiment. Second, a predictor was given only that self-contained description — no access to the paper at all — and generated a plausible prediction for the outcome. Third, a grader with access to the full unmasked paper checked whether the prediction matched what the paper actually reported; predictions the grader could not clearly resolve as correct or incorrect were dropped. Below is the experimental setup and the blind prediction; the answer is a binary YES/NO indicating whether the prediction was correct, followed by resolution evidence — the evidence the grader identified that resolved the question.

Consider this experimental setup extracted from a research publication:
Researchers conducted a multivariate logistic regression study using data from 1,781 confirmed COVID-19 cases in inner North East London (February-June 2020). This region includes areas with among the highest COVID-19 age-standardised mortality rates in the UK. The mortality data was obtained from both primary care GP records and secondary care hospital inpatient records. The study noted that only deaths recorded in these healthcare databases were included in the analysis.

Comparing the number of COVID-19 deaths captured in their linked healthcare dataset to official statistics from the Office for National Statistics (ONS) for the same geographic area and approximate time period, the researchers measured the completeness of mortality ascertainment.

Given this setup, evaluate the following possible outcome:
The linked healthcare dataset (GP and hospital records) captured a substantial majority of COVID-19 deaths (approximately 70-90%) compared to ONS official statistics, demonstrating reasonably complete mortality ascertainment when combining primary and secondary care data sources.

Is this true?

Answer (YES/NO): NO